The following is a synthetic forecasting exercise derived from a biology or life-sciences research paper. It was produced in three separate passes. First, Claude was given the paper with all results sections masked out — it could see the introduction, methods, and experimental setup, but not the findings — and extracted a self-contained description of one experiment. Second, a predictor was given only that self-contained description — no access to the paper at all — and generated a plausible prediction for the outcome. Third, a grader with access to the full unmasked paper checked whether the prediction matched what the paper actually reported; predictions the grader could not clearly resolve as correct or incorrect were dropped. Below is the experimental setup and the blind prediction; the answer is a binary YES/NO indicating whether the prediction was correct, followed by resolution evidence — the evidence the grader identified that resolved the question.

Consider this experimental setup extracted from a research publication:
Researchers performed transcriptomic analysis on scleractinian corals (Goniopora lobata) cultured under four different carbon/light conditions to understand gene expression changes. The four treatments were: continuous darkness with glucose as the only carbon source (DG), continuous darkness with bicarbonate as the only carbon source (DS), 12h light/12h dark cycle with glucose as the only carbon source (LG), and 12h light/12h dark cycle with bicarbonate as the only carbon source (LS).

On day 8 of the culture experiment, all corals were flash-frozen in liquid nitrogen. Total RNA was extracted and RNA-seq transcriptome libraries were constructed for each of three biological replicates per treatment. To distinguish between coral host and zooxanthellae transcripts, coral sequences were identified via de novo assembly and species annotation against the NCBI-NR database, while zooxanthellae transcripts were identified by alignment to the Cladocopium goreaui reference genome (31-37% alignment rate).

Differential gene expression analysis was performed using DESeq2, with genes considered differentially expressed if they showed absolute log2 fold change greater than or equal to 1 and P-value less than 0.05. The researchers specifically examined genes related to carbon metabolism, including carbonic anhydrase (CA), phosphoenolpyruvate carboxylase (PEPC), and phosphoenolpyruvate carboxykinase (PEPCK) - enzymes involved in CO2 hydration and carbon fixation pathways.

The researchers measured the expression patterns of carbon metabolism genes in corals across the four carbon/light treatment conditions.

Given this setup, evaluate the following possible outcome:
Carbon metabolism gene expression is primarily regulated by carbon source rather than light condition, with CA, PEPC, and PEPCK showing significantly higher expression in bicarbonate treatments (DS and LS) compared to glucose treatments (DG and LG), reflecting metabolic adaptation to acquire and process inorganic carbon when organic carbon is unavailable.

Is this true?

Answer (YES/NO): NO